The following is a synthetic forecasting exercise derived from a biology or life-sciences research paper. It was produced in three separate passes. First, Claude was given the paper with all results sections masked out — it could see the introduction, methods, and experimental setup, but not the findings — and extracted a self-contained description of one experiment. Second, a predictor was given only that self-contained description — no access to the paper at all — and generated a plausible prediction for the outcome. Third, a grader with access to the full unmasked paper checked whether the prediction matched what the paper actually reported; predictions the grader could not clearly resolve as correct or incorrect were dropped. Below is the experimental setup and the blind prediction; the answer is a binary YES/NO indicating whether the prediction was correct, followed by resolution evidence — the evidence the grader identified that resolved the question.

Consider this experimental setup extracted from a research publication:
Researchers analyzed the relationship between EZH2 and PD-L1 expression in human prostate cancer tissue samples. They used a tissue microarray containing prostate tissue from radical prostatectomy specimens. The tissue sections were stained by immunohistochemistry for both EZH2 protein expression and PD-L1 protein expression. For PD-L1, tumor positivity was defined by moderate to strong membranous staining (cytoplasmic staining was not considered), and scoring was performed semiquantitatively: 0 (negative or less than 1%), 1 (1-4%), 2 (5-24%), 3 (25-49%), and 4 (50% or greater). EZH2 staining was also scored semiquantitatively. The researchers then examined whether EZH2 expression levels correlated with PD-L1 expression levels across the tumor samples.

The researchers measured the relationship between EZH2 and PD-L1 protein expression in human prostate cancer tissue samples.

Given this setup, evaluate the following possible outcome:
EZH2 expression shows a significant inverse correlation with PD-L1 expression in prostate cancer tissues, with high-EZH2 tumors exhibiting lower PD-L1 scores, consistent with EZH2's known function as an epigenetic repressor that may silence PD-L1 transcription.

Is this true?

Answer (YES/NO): YES